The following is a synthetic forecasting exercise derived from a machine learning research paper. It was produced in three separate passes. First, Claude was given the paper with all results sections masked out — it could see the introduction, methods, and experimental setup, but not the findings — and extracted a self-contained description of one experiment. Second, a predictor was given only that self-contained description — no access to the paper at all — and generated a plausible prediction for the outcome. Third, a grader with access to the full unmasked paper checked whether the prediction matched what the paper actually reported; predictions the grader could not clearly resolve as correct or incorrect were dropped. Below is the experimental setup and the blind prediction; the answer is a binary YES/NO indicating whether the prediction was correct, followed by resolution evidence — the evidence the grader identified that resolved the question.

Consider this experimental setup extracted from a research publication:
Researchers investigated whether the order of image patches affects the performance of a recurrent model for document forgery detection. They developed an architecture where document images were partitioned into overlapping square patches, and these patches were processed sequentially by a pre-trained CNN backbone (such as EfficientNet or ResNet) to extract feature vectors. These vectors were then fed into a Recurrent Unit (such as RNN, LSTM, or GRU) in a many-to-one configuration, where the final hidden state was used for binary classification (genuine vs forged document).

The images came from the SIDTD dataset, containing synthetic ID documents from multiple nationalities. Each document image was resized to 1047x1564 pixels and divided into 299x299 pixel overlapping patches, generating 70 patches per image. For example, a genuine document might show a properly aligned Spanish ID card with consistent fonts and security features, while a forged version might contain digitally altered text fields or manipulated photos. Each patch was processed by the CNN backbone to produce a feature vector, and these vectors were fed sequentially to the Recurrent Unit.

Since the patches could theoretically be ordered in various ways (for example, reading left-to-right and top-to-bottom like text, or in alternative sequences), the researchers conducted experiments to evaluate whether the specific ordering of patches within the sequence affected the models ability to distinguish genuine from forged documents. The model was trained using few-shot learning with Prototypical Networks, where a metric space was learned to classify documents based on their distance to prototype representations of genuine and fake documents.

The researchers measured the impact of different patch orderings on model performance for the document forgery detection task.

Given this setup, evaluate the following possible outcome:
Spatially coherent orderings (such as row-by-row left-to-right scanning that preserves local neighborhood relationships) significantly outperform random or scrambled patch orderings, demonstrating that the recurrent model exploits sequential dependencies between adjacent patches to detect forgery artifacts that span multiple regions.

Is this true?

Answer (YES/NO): NO